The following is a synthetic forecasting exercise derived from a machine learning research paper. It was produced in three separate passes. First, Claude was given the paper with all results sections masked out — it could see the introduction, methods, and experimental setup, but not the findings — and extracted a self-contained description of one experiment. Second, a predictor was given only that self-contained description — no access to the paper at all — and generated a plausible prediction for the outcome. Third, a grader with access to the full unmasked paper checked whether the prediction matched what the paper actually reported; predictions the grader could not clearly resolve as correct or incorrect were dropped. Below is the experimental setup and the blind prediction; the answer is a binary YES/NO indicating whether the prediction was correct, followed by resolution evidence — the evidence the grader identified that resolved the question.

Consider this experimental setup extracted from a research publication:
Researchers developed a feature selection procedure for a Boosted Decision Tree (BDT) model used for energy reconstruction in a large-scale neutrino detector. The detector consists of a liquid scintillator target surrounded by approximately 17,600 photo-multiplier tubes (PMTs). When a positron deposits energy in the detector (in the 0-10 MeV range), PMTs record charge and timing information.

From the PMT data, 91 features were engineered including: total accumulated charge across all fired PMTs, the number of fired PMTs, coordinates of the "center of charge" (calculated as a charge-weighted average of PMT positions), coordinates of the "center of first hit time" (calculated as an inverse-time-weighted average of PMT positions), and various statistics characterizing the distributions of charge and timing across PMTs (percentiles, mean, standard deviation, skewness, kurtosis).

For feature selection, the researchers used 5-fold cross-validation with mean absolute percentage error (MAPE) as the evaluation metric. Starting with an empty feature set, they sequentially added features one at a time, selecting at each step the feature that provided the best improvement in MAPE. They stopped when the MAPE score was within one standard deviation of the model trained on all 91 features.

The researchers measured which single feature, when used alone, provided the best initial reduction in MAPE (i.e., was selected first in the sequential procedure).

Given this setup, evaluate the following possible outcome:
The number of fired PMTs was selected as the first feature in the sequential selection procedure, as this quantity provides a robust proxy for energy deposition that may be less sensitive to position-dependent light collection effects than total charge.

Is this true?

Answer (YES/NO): NO